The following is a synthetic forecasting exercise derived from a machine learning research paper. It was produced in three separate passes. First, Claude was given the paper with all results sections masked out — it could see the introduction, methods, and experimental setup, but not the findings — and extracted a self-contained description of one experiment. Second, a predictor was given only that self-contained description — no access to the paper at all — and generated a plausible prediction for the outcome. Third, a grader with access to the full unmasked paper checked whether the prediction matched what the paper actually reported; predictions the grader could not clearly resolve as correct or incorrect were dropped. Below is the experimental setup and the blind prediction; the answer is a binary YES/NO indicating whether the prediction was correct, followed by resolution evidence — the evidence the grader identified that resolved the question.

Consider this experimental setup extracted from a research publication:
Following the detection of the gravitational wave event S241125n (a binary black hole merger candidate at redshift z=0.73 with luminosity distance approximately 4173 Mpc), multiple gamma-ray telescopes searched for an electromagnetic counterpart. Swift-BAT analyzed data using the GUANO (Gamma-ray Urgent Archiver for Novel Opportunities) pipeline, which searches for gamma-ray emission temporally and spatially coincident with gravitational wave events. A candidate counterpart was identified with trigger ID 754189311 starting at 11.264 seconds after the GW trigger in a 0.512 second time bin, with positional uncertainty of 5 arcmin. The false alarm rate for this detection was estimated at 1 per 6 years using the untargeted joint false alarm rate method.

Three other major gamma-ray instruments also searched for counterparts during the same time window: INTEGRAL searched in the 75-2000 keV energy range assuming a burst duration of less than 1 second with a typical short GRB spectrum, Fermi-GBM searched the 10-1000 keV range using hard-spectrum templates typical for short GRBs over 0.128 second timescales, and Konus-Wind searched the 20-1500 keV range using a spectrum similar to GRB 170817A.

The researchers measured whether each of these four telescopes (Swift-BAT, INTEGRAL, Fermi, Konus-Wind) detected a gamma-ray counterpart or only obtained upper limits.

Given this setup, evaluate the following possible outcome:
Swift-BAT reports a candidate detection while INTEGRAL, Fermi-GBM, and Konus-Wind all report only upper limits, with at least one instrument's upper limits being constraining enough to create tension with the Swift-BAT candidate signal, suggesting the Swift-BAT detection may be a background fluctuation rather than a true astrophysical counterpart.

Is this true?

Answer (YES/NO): NO